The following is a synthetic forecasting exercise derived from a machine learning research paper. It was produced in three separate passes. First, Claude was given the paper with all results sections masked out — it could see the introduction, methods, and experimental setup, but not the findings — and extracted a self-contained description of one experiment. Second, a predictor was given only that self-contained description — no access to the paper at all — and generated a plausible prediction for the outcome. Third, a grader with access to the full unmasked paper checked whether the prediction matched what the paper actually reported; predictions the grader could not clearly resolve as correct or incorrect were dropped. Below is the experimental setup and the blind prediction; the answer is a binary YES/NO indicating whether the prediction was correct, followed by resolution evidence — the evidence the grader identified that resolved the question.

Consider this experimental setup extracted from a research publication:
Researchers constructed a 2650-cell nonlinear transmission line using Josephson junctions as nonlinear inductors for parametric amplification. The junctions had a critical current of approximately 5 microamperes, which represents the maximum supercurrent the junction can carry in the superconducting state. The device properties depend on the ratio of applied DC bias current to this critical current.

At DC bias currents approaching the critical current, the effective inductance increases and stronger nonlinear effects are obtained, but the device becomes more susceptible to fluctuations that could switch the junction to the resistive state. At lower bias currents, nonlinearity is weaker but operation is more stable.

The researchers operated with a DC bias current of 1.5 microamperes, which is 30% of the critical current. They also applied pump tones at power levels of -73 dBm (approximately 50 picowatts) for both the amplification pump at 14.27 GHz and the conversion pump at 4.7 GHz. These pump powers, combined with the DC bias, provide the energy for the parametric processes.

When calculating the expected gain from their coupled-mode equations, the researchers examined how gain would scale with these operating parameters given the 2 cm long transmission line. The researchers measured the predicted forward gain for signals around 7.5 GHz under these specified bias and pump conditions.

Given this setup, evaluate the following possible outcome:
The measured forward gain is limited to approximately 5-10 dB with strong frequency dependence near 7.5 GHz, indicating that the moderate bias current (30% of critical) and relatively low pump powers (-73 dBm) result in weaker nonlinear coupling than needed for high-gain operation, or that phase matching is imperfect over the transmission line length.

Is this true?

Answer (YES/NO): NO